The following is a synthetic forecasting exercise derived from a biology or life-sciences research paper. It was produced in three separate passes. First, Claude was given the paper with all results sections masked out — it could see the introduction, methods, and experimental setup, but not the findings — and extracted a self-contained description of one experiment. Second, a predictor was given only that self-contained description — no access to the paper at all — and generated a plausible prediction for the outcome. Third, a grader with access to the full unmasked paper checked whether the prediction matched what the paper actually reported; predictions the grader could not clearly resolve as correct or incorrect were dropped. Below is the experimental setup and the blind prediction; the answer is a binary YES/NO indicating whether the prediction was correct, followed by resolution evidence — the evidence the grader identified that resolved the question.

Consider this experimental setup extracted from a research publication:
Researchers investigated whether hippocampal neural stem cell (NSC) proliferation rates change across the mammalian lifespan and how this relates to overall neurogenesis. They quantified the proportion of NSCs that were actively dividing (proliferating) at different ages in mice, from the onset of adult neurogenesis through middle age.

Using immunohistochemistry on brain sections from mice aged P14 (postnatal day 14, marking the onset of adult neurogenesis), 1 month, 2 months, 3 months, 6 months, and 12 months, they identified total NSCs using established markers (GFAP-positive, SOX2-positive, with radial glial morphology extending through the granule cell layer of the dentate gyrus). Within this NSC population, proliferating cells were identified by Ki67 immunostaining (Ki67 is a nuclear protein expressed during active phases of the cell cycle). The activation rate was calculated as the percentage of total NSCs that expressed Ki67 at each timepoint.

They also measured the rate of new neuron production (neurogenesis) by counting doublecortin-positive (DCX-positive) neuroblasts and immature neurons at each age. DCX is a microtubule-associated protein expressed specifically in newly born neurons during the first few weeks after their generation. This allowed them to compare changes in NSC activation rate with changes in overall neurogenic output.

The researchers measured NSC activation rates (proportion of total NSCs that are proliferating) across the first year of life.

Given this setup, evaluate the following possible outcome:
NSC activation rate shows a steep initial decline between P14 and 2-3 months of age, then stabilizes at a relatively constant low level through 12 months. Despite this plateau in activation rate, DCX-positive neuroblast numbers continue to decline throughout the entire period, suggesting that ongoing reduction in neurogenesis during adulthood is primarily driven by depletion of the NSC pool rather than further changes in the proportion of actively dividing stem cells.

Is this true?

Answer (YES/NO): NO